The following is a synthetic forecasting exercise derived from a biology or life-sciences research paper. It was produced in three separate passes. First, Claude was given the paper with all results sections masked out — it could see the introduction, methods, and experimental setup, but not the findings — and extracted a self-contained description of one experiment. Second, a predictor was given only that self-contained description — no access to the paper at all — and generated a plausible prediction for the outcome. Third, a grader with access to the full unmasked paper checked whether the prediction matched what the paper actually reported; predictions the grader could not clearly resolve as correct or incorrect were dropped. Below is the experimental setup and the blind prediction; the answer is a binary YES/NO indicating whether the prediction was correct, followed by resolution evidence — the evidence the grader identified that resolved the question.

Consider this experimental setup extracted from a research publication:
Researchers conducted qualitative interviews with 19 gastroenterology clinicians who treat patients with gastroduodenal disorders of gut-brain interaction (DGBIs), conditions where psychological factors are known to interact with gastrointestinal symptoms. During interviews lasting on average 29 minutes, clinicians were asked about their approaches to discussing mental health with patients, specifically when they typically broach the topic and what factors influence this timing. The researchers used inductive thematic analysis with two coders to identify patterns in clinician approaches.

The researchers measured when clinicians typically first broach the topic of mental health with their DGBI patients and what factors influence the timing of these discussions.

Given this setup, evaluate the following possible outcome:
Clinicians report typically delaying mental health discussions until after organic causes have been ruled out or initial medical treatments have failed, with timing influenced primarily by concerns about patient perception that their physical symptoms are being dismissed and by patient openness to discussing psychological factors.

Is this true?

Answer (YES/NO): NO